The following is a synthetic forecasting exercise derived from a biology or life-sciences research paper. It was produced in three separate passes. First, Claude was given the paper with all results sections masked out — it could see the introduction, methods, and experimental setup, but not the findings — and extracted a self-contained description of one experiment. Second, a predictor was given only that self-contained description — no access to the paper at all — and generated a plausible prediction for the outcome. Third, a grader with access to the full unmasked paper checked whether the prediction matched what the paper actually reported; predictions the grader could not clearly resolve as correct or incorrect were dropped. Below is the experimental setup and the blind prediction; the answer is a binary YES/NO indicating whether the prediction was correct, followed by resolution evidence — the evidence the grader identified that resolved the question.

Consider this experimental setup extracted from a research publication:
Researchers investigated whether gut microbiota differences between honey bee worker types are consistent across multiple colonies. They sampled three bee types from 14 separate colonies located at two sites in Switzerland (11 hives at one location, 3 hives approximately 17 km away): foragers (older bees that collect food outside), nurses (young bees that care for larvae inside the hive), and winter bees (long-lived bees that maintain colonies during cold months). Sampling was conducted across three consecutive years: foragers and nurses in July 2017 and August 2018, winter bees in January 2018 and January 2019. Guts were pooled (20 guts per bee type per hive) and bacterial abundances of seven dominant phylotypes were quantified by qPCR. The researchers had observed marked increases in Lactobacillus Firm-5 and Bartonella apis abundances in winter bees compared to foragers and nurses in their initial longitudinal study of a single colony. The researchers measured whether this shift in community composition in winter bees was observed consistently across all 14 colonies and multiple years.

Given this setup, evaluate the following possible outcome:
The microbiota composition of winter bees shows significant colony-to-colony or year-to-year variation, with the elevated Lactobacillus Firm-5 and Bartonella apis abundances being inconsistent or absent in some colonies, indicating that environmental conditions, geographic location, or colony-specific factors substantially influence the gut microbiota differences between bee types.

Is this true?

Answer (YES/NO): NO